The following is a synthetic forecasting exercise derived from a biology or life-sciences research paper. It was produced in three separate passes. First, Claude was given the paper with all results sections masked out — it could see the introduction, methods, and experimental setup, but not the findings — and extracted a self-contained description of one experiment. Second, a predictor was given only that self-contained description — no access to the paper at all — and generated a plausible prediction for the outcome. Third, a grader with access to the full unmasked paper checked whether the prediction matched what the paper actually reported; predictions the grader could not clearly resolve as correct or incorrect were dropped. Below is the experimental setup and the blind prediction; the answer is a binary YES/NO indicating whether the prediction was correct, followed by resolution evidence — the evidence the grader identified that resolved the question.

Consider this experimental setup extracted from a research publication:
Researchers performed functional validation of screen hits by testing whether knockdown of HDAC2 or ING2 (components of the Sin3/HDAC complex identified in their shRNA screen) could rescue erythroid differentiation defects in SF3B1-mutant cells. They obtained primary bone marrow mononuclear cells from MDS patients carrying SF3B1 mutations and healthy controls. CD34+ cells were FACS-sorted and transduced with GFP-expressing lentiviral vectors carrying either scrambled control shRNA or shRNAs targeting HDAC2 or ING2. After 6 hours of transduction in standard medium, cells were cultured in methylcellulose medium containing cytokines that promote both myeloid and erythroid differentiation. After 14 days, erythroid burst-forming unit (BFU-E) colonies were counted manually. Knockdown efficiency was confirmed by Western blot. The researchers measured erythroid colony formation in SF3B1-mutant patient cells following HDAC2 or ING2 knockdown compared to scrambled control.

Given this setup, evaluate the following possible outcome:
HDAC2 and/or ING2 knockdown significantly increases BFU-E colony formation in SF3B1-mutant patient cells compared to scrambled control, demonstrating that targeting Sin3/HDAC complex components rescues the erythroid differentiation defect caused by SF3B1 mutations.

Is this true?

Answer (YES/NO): YES